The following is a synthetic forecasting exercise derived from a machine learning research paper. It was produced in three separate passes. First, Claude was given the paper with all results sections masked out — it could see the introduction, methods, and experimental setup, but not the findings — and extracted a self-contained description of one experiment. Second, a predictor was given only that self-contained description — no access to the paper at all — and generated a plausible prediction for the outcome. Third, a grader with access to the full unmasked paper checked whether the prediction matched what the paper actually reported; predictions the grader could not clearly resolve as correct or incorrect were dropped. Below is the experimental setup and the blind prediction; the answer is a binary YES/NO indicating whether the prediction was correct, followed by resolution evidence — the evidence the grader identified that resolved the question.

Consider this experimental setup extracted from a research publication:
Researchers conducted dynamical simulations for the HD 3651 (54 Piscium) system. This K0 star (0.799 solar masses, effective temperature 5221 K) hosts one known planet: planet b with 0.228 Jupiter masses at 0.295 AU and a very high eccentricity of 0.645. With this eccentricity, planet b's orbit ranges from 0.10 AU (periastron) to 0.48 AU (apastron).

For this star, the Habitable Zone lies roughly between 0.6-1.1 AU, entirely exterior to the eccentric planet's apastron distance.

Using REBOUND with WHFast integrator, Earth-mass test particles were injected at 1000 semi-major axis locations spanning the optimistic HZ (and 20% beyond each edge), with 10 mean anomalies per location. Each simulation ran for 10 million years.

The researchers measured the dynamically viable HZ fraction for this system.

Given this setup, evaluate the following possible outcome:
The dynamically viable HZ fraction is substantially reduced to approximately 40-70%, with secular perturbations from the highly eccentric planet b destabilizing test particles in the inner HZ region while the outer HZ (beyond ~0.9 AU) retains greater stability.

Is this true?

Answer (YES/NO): NO